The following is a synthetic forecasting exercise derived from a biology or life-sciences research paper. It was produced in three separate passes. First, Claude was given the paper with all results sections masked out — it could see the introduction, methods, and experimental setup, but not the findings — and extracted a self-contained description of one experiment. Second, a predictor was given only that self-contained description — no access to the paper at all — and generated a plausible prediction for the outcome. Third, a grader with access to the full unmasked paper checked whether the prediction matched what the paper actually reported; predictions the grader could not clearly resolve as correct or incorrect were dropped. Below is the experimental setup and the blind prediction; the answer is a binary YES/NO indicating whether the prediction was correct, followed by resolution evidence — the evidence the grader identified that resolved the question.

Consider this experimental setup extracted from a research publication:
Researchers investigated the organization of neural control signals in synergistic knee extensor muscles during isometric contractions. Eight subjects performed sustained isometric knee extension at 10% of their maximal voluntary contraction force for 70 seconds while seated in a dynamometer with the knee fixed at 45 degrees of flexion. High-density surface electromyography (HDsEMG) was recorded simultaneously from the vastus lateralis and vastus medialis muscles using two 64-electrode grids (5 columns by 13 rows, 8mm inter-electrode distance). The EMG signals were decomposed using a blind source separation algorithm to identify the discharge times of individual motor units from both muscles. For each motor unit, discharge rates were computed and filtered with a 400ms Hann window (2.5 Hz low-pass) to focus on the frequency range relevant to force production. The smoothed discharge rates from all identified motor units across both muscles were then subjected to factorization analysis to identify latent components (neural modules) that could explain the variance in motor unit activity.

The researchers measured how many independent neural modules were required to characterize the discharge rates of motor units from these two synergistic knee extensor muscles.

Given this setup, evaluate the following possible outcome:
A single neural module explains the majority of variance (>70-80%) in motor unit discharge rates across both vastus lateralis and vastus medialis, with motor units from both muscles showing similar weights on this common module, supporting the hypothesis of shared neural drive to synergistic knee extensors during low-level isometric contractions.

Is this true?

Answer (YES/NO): NO